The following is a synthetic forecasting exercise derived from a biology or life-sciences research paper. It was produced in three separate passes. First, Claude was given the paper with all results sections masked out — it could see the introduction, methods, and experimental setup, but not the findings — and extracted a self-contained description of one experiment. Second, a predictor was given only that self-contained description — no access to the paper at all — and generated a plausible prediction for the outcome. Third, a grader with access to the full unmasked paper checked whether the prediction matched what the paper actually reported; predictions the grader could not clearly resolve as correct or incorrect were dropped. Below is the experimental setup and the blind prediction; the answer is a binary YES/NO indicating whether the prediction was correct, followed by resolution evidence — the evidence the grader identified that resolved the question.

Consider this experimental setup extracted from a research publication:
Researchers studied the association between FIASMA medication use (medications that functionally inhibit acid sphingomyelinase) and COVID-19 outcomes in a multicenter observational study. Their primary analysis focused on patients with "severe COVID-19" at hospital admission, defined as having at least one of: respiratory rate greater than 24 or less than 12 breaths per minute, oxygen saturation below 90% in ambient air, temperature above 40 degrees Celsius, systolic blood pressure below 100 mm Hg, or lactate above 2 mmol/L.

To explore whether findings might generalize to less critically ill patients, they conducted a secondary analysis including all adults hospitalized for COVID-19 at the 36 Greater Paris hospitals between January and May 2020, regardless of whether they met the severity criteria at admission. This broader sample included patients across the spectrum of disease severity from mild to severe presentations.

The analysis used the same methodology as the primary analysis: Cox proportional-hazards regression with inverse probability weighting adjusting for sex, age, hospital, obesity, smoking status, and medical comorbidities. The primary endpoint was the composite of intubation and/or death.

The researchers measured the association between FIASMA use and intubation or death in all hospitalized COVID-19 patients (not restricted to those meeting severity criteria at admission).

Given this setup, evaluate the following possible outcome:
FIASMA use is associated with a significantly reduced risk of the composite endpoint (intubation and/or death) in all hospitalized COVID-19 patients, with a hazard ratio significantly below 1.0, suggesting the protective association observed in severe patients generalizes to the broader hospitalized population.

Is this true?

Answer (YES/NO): YES